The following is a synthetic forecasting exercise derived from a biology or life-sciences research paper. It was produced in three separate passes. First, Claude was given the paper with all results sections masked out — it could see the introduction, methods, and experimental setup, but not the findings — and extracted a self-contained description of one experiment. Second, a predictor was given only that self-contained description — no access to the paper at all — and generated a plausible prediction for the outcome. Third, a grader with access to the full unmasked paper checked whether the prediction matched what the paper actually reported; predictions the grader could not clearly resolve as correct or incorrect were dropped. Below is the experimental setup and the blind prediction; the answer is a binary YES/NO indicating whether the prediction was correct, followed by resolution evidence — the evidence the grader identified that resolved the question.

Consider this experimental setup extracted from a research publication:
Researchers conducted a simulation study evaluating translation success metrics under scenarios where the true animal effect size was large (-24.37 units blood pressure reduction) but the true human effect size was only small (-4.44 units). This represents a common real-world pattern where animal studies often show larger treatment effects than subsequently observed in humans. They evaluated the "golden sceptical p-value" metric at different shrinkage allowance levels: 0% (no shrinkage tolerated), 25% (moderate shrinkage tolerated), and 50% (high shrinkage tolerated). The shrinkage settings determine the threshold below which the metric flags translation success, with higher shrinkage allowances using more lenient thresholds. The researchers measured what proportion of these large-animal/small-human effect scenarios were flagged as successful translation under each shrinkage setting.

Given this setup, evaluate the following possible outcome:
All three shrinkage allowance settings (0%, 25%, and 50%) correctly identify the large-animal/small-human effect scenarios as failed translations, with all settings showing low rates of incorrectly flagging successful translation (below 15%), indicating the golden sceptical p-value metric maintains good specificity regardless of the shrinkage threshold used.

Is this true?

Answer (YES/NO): NO